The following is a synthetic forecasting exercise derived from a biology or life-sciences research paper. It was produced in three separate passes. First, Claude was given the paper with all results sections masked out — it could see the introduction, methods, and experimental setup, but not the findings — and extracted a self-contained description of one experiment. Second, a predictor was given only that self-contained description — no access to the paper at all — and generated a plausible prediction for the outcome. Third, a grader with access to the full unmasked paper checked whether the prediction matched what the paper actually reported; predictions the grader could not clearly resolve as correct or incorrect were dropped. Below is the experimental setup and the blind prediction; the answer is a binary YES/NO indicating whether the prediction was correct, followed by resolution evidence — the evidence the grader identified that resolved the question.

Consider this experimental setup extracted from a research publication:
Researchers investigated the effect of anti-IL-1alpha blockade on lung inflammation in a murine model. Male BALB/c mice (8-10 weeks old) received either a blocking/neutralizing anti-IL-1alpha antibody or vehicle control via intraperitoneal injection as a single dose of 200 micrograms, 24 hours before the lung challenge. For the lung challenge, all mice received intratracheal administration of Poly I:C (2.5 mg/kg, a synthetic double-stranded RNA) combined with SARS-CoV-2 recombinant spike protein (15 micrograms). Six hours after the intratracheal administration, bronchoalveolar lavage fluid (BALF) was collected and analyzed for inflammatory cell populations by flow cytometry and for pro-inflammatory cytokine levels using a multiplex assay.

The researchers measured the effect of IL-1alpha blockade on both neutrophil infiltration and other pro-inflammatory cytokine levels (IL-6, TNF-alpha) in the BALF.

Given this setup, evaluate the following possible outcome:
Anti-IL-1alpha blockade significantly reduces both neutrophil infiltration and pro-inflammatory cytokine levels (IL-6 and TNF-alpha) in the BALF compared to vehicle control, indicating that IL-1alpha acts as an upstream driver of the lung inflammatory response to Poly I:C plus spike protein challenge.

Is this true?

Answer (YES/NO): NO